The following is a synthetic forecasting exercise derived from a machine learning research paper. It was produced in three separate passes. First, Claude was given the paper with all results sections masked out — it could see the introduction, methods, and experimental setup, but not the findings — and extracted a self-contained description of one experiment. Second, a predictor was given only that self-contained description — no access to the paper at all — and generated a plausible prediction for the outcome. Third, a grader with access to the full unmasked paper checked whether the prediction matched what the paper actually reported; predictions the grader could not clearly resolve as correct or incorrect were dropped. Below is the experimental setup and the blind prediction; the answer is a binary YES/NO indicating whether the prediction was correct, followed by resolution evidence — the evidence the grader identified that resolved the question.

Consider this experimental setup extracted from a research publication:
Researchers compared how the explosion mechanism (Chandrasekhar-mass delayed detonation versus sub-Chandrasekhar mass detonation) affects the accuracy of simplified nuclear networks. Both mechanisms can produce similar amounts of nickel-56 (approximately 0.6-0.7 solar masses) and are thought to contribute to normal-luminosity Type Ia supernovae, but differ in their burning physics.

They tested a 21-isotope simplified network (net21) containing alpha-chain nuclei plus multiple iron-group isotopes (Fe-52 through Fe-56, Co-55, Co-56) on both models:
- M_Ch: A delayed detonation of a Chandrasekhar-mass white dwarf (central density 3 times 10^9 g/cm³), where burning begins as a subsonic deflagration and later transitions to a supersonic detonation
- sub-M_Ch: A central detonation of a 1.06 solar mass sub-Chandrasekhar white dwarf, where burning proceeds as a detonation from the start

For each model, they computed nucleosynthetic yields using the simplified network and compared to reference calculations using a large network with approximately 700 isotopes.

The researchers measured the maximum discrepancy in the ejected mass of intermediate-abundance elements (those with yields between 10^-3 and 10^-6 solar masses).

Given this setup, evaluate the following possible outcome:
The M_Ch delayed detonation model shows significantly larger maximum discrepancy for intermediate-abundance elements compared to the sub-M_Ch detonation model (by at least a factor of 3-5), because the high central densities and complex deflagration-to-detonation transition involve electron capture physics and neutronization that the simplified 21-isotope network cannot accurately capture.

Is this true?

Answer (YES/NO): NO